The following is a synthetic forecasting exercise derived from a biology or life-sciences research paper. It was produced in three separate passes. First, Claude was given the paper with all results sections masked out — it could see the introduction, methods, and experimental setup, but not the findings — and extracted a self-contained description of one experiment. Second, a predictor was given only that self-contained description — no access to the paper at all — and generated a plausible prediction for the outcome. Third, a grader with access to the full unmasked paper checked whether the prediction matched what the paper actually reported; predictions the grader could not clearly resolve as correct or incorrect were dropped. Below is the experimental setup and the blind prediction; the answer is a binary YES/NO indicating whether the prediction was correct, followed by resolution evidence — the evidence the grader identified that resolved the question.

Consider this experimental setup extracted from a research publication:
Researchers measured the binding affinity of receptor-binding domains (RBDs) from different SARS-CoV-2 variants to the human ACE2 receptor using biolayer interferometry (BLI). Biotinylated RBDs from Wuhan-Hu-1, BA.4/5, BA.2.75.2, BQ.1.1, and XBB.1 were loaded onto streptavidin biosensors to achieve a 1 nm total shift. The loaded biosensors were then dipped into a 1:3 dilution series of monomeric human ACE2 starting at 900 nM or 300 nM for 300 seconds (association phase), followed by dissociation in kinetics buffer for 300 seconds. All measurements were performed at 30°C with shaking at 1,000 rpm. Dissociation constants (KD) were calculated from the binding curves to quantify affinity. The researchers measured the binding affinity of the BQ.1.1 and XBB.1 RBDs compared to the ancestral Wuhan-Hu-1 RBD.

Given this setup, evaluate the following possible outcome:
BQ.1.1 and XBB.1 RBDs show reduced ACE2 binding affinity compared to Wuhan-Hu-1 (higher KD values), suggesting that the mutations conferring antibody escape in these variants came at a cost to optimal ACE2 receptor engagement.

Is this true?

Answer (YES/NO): NO